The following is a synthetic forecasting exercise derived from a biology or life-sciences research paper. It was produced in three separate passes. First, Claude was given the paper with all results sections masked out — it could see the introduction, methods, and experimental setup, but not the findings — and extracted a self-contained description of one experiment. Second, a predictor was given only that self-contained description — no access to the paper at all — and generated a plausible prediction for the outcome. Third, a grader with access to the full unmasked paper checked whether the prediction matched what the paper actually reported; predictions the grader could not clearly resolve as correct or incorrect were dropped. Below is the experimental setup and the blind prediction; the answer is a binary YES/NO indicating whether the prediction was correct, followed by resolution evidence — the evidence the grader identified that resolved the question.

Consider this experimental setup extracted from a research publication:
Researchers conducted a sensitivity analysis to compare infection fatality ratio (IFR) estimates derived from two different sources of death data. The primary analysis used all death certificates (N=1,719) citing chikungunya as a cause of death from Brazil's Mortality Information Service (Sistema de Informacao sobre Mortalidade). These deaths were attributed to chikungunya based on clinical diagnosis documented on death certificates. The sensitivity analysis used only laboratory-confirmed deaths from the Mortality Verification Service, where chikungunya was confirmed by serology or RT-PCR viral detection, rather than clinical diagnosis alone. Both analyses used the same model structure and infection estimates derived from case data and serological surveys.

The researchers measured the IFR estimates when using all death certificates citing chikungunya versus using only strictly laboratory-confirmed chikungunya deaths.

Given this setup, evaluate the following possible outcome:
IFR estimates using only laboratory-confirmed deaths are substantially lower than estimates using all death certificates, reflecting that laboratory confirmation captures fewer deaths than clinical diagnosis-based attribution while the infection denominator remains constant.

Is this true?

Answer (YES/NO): YES